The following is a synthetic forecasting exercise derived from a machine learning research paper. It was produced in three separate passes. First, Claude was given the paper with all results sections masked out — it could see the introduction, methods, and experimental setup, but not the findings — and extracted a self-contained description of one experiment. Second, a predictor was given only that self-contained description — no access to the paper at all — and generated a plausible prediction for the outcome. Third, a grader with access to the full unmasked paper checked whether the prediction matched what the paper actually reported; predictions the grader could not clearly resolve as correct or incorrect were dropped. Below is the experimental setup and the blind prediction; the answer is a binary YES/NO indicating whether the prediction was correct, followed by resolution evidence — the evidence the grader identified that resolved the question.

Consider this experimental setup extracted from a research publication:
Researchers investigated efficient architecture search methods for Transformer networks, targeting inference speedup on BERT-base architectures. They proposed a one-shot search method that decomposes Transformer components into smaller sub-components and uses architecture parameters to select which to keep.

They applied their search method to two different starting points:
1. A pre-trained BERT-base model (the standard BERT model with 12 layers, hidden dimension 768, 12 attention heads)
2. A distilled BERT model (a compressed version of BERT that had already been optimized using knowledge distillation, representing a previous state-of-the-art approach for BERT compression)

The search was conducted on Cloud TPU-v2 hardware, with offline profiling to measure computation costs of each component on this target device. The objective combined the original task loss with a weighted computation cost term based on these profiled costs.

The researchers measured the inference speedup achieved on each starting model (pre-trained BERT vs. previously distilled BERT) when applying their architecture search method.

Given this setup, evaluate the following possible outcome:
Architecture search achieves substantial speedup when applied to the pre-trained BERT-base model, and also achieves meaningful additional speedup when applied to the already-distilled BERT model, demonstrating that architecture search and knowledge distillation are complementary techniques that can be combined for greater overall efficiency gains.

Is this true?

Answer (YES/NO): YES